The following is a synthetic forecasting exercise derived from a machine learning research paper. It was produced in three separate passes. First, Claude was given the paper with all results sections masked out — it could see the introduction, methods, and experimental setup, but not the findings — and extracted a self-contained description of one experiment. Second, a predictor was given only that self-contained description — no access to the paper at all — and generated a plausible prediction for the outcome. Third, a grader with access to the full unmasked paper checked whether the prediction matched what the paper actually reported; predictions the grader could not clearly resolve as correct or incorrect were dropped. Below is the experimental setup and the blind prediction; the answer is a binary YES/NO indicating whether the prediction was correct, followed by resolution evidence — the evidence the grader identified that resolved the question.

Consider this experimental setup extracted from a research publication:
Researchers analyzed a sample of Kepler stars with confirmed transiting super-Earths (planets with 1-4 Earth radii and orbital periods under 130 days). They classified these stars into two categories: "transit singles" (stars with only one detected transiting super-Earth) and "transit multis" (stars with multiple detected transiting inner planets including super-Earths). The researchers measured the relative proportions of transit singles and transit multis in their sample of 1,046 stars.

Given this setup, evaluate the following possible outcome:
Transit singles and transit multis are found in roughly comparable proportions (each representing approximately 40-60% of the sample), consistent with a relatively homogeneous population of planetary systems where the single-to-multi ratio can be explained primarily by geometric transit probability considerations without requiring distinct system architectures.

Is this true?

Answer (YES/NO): NO